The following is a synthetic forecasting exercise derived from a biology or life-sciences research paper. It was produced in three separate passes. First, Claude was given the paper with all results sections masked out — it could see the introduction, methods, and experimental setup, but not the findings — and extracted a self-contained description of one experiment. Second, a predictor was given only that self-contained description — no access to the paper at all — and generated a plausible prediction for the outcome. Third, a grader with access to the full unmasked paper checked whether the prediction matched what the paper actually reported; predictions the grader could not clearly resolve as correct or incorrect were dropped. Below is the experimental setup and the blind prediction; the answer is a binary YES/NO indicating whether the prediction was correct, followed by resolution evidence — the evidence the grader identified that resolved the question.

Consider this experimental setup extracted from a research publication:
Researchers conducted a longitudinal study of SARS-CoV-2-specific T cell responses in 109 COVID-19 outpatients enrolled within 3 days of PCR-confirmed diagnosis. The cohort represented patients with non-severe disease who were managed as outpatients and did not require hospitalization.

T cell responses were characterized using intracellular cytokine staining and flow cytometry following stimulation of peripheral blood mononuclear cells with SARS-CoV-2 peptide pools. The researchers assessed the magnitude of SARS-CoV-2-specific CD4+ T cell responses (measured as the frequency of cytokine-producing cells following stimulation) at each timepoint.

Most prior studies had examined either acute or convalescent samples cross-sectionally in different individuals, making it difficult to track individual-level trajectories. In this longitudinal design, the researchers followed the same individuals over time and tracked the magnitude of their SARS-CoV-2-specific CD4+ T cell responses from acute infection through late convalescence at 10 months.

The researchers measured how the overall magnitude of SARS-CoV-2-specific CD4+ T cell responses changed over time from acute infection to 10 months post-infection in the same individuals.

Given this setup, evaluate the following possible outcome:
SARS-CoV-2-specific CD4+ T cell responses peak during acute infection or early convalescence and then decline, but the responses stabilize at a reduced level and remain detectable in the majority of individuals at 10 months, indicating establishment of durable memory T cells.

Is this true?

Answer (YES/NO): YES